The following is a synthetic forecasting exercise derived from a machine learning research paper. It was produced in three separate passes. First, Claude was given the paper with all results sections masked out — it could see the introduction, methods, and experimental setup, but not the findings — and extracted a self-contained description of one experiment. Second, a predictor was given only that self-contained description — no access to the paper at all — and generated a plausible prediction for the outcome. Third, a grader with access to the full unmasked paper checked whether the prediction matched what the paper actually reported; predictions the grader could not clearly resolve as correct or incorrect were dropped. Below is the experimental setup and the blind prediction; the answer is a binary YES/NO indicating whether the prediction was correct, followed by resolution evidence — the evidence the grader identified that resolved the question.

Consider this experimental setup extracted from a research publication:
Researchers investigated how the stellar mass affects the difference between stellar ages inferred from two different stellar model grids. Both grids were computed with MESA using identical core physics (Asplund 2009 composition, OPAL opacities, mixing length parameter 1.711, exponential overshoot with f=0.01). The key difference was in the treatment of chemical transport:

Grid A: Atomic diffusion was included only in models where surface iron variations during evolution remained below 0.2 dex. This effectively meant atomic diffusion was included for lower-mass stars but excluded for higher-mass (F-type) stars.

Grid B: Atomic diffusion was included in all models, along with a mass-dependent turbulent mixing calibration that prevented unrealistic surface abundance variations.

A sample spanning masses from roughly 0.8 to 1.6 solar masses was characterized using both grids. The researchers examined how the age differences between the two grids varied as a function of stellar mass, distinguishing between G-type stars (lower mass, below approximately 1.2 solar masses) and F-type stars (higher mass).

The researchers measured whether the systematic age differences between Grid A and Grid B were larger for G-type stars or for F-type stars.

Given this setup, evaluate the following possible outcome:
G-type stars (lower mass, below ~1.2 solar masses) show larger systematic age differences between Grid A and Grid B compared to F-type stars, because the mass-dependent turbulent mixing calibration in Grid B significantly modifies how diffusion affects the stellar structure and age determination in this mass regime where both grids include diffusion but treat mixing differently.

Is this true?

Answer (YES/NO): NO